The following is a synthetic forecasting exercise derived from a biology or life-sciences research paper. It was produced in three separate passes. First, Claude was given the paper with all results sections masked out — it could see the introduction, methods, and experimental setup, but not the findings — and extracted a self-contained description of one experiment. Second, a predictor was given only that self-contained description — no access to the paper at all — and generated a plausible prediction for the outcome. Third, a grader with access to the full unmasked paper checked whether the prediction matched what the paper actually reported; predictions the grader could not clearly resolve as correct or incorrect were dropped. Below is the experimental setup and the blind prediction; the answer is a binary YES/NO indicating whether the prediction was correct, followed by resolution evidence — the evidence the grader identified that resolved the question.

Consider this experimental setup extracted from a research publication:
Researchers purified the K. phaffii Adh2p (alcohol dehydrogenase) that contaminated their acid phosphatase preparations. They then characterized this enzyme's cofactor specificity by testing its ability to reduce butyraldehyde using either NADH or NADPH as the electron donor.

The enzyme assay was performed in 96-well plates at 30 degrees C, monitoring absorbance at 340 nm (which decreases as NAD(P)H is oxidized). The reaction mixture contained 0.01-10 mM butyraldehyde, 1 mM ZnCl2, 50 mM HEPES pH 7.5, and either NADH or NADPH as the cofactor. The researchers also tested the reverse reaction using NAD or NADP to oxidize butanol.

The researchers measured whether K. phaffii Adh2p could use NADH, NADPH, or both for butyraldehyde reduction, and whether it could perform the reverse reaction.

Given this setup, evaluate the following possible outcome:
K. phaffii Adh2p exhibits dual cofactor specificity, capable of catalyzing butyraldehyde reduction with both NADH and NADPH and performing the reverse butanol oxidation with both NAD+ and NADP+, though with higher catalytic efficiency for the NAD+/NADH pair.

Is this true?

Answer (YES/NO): NO